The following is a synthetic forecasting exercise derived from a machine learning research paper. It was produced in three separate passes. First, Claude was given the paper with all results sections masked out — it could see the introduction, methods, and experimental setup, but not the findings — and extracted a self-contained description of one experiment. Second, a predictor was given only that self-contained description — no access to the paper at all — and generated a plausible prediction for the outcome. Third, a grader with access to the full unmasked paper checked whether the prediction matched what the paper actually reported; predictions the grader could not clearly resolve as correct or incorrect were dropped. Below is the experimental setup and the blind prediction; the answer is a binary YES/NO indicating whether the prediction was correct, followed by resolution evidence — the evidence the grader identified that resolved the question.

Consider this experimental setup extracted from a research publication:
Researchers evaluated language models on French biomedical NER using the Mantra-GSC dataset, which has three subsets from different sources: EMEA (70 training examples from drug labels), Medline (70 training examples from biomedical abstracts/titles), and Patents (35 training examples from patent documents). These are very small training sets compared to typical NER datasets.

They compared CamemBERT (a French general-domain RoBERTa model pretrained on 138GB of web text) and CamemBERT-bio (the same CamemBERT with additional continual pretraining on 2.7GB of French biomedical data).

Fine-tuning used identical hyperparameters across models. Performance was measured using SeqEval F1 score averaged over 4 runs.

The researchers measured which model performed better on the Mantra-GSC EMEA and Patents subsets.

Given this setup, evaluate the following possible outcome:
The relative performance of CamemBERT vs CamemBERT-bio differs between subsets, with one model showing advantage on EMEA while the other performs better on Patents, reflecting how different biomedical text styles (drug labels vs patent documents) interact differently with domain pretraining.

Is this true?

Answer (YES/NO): NO